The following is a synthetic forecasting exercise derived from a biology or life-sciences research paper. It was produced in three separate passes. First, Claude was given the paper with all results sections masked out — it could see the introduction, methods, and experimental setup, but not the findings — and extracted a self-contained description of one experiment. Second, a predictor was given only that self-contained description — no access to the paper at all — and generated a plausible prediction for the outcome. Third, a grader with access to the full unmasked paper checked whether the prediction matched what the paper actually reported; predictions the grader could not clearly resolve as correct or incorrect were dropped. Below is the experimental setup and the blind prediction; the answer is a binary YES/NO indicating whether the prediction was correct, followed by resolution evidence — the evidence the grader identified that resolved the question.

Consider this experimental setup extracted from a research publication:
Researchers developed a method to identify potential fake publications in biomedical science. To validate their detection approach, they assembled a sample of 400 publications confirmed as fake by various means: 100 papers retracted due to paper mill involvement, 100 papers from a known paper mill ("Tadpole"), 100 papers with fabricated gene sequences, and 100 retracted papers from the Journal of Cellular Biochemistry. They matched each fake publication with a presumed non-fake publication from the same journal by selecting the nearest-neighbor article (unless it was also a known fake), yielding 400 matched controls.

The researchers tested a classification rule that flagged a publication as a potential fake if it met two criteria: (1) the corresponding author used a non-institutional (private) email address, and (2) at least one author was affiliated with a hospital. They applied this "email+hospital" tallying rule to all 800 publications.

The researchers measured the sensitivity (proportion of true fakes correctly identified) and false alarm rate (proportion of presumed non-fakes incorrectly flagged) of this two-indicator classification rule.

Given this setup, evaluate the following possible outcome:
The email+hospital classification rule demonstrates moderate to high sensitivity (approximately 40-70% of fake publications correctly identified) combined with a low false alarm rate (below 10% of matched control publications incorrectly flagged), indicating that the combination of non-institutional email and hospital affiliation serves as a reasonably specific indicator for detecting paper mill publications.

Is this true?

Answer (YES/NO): NO